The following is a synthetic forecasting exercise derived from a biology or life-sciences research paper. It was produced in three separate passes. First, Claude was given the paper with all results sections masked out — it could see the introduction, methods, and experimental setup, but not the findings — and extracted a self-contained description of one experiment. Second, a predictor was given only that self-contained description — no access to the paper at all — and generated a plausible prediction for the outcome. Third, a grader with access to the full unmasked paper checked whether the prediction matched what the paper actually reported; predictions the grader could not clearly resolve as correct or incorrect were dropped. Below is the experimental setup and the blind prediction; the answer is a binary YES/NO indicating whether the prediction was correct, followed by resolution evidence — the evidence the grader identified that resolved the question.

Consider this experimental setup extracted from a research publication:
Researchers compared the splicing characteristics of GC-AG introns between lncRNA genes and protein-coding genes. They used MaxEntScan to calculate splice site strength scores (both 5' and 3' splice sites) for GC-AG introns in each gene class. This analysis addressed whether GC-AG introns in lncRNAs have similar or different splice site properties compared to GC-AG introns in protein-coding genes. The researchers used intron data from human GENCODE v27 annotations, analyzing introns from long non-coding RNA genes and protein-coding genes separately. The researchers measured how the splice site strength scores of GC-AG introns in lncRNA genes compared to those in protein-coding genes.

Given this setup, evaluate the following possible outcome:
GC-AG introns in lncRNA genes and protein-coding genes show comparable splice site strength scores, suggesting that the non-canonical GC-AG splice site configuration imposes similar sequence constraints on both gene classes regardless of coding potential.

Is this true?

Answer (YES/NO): NO